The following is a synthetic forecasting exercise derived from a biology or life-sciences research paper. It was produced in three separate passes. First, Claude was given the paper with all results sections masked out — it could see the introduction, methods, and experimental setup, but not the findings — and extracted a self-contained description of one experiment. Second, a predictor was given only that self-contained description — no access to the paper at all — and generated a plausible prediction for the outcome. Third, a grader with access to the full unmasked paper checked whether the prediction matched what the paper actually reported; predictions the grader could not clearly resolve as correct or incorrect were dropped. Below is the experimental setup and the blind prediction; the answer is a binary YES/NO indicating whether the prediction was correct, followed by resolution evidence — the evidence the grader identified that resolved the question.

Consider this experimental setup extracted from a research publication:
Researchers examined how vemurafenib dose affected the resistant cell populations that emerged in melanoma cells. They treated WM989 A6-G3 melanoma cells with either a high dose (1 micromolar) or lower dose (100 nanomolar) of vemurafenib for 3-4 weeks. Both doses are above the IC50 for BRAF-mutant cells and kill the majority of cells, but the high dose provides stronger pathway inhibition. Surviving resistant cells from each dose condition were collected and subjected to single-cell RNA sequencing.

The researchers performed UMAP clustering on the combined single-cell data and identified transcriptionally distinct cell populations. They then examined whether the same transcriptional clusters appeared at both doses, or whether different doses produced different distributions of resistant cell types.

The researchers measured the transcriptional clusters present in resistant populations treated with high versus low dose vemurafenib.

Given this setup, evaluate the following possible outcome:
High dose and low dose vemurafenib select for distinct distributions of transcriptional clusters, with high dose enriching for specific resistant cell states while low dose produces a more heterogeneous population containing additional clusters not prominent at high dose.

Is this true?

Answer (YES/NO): NO